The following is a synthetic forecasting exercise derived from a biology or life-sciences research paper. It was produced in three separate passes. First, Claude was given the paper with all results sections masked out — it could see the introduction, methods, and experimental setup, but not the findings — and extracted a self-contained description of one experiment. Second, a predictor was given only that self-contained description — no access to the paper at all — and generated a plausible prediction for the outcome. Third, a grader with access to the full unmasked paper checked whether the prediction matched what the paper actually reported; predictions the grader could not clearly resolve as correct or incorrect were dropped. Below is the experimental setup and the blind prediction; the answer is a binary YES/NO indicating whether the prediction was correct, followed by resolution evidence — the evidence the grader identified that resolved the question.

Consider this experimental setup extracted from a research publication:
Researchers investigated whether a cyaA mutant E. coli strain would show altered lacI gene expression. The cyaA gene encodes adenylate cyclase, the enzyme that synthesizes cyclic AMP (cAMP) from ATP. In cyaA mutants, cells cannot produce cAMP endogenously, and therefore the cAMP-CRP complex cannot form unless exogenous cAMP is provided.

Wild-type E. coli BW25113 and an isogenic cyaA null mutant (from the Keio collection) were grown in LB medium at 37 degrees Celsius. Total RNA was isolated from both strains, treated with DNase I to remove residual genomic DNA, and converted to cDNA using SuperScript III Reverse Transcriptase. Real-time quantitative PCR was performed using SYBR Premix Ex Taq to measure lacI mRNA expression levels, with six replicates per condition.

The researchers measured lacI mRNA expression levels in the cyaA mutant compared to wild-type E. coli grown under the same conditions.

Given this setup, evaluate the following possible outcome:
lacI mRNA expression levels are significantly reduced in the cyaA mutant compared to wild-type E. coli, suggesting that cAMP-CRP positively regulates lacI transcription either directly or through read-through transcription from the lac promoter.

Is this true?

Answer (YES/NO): YES